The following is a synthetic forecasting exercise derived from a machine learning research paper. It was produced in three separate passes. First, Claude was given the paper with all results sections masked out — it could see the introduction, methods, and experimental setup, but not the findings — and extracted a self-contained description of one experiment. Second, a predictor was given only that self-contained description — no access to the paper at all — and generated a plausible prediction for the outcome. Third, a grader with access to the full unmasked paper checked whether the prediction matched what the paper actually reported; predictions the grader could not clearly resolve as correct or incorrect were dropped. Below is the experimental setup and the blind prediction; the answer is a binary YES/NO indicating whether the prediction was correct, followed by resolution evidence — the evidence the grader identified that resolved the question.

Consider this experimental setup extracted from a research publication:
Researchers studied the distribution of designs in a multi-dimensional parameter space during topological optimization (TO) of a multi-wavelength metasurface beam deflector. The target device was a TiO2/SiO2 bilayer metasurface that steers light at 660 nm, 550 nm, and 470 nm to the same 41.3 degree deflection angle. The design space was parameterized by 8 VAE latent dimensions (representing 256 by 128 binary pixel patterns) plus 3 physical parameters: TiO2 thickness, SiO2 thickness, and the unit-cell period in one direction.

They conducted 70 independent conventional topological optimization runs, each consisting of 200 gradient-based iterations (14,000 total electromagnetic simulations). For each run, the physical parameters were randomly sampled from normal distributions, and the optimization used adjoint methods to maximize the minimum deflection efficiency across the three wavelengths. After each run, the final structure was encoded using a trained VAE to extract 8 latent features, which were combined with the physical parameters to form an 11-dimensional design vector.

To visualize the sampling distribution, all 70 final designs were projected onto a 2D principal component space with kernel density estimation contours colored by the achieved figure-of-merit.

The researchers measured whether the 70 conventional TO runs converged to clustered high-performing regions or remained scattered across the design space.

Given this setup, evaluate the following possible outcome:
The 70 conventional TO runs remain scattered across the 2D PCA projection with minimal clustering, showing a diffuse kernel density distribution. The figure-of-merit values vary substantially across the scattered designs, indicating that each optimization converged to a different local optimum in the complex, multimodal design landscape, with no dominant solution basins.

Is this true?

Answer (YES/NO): YES